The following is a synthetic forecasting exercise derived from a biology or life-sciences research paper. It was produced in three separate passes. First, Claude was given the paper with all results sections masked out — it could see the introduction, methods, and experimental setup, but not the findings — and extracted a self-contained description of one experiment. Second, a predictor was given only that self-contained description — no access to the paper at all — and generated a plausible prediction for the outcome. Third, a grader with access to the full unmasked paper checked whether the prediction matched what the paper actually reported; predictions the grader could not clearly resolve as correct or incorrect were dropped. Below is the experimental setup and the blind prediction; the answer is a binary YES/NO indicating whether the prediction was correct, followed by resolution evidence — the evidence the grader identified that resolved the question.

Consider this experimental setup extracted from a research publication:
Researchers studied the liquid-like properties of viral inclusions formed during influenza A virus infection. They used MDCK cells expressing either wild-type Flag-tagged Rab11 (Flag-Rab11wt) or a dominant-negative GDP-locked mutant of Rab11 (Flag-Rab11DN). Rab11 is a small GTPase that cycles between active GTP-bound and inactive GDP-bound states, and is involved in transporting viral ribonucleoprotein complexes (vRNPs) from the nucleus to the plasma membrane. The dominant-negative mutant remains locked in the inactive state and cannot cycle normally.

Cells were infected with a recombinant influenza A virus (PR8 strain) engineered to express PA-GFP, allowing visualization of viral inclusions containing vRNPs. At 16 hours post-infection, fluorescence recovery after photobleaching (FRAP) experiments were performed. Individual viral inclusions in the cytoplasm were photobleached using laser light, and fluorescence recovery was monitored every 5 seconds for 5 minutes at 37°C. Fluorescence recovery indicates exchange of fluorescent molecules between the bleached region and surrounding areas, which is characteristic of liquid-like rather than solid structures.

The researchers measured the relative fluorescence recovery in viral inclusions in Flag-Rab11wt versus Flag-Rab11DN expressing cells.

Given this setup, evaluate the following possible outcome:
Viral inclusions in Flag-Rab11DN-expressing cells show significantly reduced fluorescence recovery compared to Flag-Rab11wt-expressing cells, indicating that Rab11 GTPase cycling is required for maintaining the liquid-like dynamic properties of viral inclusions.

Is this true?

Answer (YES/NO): NO